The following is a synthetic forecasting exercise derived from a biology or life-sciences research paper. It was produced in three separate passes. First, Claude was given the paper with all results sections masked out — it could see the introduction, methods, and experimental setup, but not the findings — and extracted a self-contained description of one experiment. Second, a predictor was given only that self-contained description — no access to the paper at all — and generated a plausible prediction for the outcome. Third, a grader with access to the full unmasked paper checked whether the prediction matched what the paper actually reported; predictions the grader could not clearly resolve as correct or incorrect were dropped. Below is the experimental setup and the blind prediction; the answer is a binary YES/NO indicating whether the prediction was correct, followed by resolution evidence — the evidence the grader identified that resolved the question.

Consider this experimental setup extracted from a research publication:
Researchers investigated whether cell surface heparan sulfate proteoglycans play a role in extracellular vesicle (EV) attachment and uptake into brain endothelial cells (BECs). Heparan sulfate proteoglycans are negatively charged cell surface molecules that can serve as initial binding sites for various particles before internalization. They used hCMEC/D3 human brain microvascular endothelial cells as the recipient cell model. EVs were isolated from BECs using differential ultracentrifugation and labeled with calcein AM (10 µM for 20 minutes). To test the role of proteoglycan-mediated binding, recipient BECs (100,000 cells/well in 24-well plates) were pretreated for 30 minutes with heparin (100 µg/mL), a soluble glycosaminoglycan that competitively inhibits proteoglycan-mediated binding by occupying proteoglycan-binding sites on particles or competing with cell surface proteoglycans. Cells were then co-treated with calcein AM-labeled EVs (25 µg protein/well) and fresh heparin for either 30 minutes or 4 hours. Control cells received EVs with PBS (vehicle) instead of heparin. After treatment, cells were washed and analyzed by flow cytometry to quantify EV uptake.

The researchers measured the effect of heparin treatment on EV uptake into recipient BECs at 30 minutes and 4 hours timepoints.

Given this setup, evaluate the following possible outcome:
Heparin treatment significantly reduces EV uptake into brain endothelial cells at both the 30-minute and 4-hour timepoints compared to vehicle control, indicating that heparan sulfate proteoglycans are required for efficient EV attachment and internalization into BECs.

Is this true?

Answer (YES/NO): NO